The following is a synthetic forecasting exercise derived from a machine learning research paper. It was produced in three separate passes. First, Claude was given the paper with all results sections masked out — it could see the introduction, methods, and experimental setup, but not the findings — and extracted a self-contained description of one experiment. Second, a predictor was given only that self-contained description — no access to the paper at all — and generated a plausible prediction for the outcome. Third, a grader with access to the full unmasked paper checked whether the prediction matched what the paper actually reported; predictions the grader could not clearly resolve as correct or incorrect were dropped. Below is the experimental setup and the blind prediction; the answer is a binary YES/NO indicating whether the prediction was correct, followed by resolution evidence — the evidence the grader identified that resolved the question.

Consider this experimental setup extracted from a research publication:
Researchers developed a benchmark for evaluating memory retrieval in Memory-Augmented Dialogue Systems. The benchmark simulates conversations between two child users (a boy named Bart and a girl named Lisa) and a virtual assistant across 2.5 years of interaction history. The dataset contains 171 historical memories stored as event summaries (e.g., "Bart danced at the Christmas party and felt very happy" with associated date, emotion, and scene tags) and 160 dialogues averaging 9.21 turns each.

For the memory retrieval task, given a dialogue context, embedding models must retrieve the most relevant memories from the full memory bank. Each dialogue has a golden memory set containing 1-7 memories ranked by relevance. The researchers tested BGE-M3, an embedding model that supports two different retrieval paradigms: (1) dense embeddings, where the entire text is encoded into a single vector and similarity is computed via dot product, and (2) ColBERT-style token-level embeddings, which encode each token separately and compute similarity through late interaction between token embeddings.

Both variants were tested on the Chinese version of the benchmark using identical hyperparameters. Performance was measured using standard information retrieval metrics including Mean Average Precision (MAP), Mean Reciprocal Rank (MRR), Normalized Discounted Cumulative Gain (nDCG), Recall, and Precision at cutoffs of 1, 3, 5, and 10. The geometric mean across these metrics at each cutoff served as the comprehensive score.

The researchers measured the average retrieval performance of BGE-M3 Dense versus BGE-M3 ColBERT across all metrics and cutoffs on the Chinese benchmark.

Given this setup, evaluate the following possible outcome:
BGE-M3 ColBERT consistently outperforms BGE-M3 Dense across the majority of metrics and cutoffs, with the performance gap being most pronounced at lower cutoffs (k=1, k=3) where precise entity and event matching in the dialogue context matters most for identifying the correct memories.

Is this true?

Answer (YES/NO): NO